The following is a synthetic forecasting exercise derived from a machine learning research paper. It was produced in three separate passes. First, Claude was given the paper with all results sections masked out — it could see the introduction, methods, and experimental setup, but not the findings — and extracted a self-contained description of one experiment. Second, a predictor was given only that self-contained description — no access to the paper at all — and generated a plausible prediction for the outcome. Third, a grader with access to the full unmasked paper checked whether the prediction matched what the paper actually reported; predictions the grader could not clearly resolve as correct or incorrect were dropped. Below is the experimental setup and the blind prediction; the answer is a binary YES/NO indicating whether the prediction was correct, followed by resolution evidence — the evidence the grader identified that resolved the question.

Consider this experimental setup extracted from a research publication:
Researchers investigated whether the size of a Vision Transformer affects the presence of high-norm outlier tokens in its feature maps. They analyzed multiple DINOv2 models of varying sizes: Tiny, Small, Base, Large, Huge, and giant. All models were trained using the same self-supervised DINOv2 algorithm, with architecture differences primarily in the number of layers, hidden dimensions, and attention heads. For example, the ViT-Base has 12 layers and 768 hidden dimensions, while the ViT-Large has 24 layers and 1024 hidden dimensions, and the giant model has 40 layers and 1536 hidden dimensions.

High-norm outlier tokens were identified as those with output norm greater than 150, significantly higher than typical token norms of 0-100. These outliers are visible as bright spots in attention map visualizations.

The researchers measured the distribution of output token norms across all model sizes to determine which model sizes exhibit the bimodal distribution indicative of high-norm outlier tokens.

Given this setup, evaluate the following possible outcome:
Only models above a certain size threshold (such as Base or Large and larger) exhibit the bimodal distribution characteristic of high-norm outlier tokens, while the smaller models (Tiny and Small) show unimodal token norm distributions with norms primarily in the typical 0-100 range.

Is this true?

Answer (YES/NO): NO